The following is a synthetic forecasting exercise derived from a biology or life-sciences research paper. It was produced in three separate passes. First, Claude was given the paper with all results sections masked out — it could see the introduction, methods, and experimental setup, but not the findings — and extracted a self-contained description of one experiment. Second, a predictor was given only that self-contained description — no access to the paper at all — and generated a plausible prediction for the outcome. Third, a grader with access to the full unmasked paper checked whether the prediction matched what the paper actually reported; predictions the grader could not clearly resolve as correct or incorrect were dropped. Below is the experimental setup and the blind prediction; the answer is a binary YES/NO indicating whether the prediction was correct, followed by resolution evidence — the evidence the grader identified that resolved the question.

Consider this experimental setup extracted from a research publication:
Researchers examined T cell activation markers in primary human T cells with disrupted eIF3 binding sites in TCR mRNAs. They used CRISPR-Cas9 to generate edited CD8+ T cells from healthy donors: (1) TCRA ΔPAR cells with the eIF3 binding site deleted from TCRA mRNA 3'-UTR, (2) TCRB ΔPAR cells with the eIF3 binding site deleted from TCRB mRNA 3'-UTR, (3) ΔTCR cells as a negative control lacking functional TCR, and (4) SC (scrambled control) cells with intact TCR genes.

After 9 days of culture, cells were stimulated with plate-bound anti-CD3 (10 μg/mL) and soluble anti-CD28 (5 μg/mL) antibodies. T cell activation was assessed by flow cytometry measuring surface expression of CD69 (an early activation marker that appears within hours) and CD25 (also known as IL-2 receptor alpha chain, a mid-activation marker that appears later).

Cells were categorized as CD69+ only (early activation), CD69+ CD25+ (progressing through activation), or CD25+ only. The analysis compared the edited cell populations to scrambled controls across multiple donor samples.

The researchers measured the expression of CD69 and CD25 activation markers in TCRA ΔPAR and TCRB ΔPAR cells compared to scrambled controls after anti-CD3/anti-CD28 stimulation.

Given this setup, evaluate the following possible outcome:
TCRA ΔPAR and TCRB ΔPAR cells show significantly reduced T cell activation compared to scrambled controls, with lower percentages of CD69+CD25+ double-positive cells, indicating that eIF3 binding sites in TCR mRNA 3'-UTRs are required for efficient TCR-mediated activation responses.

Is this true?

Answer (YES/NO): YES